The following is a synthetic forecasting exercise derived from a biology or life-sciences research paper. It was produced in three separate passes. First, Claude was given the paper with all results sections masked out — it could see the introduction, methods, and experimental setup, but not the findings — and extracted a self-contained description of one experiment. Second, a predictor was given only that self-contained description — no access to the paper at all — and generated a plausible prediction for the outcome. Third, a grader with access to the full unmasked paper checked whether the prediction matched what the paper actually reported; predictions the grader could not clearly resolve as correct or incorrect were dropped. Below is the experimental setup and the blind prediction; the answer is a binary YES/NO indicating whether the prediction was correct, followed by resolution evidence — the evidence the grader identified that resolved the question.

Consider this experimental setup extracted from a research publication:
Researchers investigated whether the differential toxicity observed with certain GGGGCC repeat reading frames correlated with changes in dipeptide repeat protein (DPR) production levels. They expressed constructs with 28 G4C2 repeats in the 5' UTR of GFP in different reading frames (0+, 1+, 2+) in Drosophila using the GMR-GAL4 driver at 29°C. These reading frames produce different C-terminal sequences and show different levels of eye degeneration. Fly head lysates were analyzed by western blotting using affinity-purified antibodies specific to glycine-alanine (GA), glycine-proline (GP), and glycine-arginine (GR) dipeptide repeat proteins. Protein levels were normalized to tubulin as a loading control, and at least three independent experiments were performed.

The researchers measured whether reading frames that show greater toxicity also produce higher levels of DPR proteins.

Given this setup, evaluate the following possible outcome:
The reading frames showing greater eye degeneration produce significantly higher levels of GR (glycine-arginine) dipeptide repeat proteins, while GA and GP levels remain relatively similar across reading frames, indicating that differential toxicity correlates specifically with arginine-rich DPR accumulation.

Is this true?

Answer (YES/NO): NO